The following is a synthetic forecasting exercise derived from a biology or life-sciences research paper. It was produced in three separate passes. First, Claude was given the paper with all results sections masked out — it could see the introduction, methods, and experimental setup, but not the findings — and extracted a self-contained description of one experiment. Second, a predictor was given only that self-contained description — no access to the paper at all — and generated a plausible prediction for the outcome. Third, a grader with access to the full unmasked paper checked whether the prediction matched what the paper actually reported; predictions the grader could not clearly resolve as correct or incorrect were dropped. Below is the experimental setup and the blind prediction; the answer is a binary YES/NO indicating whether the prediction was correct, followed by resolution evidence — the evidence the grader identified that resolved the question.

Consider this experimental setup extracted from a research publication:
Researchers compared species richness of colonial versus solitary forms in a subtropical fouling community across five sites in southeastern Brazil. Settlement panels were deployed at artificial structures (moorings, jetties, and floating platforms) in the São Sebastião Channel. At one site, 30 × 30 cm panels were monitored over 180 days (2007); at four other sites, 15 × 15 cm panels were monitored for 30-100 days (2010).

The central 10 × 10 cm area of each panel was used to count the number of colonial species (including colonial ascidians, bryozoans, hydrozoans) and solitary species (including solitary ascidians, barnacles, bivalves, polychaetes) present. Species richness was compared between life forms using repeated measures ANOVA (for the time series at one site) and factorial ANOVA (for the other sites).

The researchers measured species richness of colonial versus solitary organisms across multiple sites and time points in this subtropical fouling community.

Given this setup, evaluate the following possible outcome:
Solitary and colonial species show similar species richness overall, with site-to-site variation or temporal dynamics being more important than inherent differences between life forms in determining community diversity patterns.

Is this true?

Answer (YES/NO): NO